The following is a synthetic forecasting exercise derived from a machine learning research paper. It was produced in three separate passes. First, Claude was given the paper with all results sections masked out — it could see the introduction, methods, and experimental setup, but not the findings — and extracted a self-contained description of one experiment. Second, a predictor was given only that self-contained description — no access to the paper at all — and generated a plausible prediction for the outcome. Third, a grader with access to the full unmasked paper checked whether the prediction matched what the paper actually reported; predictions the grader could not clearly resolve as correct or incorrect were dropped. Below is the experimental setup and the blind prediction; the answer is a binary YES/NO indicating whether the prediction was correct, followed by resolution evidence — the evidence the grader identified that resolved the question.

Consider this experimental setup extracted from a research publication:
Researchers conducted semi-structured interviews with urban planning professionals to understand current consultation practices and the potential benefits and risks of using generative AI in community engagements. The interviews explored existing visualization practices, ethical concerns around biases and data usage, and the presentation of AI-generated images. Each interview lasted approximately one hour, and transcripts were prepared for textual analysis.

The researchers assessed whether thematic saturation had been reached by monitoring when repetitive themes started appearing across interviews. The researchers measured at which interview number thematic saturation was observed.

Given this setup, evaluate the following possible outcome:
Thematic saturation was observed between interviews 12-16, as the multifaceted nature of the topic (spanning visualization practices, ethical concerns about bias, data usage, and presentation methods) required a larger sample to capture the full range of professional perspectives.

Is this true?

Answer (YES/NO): NO